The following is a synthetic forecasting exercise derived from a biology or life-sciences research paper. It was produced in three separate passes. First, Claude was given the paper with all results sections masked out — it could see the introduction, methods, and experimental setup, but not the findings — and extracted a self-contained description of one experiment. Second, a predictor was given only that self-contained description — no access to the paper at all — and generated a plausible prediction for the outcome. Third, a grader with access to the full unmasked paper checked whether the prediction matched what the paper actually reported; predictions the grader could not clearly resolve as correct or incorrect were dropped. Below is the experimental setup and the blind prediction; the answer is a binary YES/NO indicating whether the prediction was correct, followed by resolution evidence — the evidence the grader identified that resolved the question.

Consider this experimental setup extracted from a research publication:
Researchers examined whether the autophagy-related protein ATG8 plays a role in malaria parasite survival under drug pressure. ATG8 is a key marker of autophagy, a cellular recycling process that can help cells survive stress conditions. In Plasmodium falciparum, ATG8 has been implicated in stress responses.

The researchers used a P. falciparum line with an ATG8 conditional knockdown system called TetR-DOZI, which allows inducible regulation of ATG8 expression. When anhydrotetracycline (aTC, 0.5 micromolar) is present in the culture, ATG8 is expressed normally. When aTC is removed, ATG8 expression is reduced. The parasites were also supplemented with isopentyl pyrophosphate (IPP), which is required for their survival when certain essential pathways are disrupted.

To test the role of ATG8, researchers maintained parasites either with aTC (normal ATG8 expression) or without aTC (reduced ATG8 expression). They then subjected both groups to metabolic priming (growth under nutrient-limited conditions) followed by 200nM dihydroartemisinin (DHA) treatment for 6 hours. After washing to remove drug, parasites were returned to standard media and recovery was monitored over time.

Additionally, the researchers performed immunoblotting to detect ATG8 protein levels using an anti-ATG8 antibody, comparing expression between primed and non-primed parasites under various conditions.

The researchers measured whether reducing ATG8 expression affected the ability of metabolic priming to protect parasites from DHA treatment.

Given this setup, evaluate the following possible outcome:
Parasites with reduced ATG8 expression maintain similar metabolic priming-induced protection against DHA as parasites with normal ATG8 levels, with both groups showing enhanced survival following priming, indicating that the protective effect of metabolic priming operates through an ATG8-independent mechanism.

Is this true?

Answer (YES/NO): NO